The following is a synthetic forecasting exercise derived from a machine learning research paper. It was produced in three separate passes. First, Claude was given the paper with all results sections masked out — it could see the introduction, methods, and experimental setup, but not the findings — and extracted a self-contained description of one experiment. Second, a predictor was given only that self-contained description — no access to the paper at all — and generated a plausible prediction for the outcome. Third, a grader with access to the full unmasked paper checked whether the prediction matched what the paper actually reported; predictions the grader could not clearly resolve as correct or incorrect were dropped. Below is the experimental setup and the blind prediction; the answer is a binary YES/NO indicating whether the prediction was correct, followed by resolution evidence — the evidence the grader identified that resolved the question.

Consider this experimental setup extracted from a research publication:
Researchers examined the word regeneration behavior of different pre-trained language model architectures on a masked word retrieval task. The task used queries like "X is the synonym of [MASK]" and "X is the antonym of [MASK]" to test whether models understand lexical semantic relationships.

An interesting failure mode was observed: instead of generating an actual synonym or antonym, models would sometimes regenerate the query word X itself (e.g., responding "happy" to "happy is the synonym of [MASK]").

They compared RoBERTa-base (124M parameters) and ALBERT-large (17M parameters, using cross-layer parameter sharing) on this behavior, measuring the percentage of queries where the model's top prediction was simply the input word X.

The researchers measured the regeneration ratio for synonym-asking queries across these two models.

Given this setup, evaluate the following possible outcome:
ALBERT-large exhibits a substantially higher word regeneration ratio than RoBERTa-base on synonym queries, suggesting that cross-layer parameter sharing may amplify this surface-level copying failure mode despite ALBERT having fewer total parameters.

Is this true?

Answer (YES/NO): YES